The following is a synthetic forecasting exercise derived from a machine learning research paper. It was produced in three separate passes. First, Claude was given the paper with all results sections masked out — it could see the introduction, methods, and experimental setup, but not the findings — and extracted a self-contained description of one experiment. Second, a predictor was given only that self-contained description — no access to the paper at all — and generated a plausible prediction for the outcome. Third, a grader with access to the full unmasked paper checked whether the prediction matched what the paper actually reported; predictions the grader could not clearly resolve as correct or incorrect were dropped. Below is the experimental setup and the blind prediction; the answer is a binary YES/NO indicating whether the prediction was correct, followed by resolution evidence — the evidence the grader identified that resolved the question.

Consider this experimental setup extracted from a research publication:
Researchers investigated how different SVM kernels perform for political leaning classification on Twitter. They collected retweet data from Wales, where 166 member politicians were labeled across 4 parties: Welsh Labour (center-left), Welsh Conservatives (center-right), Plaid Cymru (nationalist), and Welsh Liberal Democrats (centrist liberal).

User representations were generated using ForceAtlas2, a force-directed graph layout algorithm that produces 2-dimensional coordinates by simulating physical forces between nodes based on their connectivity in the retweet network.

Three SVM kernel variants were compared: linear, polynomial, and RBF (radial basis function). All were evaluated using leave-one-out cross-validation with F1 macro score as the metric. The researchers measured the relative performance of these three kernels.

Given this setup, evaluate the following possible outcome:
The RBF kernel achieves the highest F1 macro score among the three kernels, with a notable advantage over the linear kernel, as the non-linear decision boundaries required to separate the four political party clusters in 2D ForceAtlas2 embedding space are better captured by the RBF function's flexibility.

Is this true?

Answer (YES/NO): NO